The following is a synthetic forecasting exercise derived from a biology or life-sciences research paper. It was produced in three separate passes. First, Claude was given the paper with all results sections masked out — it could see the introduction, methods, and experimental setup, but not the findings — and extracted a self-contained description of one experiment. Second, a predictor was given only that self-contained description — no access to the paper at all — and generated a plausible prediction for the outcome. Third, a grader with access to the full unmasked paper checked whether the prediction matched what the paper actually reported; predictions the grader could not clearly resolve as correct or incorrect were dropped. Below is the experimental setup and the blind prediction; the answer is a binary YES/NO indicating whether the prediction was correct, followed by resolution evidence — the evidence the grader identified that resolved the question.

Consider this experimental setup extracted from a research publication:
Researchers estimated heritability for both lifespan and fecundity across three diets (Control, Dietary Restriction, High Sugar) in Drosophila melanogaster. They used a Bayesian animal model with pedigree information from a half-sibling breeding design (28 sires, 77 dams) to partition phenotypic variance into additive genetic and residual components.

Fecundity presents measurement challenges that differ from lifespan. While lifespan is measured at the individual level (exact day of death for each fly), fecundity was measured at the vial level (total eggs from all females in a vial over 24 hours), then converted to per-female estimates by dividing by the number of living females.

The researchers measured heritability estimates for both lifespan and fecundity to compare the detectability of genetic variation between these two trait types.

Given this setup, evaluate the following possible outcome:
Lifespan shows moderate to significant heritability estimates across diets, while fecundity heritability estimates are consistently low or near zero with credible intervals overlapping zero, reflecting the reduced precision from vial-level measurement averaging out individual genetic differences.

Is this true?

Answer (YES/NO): NO